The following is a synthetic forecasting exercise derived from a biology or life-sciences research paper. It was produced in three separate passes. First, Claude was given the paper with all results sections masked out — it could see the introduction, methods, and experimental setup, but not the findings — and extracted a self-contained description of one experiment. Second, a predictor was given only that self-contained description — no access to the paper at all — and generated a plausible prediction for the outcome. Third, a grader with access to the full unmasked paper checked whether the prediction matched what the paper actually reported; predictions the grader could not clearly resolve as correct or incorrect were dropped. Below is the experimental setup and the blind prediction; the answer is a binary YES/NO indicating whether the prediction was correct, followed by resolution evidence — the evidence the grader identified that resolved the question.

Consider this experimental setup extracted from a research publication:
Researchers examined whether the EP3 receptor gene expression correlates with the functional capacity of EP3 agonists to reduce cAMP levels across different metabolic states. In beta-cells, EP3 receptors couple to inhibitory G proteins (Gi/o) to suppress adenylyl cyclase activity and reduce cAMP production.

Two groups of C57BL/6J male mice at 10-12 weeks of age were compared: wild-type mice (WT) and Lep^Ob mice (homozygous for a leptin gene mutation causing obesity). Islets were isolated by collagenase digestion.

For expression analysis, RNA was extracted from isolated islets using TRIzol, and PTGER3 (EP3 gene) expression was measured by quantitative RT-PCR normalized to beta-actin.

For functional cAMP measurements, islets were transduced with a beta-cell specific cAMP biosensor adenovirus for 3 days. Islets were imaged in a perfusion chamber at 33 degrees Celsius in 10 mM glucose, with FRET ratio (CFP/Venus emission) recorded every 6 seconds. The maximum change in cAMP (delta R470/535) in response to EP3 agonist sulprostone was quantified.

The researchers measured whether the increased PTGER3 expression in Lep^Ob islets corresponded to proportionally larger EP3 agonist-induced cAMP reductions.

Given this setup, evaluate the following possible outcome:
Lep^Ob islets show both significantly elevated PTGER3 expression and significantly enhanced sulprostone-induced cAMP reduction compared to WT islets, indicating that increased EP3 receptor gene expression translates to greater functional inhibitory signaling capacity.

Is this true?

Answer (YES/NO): YES